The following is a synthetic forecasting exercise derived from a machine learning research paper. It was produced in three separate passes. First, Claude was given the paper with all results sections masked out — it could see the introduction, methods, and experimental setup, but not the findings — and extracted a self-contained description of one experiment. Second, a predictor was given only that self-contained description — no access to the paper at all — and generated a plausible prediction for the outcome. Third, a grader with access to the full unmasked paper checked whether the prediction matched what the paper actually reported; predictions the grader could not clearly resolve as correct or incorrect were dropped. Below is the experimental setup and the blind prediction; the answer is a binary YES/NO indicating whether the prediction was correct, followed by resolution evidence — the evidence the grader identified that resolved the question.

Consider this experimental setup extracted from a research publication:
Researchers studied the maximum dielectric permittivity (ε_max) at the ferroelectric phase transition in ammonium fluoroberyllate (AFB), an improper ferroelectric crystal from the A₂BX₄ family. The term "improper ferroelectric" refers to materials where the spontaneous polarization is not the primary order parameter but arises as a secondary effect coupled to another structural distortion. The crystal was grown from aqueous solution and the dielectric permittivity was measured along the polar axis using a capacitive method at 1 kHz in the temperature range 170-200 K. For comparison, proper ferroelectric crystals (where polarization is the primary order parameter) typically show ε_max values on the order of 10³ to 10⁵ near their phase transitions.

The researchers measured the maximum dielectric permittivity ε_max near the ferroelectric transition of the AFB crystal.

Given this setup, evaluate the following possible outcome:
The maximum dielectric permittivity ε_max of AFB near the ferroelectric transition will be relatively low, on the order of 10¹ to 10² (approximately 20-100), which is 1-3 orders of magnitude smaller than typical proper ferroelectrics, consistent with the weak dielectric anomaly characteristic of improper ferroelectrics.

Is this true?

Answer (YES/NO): YES